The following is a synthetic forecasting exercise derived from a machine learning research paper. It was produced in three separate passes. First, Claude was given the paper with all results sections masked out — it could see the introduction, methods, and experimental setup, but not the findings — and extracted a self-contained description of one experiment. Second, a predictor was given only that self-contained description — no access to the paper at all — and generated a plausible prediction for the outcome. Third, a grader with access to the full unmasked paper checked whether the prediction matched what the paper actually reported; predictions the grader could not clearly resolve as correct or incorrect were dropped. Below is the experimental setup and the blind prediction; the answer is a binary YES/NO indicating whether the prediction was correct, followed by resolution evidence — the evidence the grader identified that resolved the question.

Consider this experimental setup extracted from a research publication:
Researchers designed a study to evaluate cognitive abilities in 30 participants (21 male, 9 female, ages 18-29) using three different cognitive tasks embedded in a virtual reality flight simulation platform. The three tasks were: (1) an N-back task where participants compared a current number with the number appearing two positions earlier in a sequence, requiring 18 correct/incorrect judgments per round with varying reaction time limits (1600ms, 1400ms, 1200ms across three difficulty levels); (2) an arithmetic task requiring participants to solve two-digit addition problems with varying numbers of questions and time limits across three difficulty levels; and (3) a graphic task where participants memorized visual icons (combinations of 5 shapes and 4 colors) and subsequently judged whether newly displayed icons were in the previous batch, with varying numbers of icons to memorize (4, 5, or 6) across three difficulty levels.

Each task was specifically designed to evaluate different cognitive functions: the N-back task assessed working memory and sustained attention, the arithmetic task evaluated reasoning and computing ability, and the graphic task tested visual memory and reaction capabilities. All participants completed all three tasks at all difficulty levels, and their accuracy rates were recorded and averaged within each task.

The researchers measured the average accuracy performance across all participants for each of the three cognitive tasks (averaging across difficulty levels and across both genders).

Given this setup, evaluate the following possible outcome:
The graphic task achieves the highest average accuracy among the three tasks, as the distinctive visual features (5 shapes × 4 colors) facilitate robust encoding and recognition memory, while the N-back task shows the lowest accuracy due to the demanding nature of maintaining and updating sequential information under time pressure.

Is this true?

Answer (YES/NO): NO